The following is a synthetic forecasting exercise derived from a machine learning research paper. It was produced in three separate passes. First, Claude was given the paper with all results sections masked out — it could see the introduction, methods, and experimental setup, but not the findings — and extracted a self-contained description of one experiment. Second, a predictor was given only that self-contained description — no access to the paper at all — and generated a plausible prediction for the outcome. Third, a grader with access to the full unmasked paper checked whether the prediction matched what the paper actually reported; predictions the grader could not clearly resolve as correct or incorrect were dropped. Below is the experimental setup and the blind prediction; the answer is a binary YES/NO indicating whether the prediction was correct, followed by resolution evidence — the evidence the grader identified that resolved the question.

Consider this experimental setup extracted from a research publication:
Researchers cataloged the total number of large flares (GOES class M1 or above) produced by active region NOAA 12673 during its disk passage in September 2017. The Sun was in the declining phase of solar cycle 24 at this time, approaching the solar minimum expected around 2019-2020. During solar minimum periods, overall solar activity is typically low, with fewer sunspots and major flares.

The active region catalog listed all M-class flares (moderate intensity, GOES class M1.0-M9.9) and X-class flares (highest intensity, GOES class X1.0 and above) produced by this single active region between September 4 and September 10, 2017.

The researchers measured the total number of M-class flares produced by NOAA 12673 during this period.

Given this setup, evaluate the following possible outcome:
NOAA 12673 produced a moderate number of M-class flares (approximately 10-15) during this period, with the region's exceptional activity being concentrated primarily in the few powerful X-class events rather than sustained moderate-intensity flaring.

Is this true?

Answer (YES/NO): NO